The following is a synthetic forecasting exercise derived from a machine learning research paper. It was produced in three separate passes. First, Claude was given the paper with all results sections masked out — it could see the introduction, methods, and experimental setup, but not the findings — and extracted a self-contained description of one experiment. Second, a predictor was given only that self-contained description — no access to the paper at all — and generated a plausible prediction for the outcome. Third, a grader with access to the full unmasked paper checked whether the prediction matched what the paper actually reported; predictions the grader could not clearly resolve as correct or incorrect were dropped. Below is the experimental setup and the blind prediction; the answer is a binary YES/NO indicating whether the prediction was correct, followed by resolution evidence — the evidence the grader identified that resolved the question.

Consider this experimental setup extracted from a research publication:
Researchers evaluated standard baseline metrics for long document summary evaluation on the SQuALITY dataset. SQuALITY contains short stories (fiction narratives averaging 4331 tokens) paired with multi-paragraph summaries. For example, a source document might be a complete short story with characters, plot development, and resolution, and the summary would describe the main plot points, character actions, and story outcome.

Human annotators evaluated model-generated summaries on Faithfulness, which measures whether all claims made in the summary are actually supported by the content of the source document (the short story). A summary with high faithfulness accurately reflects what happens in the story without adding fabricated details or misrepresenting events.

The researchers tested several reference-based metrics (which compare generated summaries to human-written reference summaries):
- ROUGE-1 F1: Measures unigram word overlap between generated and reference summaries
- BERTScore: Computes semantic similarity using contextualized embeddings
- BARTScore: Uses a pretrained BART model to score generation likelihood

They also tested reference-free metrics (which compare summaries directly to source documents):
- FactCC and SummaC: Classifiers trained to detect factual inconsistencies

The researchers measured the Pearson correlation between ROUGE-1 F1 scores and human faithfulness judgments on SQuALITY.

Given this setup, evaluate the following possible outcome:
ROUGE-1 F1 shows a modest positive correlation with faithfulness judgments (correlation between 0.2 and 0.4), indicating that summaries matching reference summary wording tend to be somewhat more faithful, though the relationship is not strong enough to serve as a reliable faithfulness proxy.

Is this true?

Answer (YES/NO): NO